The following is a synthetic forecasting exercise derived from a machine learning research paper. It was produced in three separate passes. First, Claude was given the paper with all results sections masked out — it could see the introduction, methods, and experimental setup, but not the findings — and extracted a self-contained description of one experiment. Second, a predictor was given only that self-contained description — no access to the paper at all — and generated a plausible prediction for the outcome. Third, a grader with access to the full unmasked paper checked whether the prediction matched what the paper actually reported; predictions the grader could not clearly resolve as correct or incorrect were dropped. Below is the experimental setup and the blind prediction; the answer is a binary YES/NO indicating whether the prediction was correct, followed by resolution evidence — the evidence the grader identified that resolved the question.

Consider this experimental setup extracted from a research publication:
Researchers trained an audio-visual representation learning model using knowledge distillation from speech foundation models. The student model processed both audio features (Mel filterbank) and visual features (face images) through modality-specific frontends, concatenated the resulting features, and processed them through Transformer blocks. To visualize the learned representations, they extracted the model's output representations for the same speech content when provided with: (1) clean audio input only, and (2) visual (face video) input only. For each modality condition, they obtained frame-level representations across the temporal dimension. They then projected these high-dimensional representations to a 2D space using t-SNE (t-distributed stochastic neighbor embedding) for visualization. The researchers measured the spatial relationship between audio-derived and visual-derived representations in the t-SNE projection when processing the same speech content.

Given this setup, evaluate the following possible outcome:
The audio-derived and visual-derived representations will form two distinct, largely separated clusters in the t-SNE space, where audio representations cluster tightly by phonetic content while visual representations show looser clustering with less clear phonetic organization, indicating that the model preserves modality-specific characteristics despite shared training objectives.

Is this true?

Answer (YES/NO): NO